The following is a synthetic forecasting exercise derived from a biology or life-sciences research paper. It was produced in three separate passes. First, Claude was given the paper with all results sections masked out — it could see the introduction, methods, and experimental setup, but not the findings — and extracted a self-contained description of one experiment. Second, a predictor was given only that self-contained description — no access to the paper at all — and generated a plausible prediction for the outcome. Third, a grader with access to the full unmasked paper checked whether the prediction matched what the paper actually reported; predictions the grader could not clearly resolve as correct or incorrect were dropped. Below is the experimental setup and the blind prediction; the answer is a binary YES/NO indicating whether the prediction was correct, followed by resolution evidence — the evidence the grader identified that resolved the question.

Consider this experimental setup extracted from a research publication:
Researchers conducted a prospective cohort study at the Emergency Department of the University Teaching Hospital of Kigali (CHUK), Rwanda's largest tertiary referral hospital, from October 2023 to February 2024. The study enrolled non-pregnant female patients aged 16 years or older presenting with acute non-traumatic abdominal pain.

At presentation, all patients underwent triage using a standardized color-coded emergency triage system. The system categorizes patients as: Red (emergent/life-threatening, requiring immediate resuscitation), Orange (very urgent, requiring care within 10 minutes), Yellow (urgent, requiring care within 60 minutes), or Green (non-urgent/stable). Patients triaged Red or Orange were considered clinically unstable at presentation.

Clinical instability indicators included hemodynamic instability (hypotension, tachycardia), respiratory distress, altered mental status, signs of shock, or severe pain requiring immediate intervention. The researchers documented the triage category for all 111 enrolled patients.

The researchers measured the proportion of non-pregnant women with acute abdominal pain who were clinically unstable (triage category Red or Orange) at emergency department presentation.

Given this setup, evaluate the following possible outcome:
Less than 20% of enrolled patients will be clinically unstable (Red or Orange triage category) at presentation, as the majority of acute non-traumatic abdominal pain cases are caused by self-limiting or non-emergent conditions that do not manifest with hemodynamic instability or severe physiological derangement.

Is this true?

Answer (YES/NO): NO